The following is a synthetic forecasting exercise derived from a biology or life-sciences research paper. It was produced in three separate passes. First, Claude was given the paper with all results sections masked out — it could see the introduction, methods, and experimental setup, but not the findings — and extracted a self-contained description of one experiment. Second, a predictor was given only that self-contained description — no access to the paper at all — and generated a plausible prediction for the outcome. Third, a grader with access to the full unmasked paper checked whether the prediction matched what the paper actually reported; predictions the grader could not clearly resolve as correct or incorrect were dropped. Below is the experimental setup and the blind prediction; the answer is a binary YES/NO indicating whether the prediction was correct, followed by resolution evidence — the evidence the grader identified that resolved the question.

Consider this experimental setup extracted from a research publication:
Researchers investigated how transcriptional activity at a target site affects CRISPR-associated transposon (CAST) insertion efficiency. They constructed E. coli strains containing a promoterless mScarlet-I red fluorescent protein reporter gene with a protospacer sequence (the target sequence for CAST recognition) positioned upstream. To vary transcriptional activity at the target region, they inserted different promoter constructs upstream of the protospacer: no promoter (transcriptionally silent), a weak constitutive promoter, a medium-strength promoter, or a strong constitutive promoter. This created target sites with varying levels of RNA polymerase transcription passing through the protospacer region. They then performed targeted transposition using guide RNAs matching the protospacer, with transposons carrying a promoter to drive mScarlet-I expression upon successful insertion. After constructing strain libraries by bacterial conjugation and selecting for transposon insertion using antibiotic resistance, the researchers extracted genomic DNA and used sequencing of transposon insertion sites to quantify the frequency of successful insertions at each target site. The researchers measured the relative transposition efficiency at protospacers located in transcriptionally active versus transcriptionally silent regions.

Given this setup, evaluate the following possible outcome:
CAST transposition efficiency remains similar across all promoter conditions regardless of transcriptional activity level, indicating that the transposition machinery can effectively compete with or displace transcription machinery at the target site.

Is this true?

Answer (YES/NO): NO